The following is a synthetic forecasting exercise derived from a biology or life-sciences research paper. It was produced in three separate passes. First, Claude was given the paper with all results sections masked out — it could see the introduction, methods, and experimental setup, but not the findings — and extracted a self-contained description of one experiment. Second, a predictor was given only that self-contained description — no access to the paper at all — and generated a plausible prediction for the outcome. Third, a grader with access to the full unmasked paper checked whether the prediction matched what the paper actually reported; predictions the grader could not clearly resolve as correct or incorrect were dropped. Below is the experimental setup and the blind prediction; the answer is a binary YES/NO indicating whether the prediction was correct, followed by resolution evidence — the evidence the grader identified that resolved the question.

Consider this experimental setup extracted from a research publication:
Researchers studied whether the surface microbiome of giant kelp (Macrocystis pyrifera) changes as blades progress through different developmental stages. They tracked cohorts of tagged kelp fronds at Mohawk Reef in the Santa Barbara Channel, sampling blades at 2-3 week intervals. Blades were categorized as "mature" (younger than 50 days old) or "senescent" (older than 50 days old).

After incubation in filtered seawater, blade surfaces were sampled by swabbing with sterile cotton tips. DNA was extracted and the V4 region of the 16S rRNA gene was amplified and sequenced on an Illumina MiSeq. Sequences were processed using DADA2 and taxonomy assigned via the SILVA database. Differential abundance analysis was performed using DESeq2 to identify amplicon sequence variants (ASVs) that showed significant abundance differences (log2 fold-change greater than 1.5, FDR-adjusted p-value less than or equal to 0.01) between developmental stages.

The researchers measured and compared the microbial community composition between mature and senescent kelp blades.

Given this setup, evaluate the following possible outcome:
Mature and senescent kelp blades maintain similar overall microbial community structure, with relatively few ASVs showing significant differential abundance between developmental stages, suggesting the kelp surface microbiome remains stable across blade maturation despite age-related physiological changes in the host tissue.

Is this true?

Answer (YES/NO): NO